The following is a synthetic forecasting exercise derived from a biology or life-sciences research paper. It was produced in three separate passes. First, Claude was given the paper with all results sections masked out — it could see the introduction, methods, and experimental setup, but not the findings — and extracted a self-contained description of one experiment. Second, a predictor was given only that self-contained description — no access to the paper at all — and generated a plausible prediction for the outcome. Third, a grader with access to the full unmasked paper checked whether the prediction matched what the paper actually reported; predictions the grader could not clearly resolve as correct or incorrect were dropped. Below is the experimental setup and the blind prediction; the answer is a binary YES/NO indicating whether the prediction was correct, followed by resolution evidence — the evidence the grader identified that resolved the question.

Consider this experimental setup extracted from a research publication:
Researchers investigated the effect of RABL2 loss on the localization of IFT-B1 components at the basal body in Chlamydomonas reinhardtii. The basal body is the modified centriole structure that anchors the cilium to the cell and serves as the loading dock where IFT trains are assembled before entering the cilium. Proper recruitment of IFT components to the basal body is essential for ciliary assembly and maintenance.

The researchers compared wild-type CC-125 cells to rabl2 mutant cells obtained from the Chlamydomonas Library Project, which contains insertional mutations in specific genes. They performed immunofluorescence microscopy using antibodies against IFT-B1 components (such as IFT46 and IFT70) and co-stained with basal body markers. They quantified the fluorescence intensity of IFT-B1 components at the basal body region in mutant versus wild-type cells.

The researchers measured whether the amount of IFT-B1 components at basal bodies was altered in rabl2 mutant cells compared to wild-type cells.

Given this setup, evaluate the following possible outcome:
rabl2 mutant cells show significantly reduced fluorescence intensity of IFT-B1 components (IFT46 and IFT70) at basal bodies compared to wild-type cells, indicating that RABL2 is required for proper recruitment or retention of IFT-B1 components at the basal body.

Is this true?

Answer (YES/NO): YES